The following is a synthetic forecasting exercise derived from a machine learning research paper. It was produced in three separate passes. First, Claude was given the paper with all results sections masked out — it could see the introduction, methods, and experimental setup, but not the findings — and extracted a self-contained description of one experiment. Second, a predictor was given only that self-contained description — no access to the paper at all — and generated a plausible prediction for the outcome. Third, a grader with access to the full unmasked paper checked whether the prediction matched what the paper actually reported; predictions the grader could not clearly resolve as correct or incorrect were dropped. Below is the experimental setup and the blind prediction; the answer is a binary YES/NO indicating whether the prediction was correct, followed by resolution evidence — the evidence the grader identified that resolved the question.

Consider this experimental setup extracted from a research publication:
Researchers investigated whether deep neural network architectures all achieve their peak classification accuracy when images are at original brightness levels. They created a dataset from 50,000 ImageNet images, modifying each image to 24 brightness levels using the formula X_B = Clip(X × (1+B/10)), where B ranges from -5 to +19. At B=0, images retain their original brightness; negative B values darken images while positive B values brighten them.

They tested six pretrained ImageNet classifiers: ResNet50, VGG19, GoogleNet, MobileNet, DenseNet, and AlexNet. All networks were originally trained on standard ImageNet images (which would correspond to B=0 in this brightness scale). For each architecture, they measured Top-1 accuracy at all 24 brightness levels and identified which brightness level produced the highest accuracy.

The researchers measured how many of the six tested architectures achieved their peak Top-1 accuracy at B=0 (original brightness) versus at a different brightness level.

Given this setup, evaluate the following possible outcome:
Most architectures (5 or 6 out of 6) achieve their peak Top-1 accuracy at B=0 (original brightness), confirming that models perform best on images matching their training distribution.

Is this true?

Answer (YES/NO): YES